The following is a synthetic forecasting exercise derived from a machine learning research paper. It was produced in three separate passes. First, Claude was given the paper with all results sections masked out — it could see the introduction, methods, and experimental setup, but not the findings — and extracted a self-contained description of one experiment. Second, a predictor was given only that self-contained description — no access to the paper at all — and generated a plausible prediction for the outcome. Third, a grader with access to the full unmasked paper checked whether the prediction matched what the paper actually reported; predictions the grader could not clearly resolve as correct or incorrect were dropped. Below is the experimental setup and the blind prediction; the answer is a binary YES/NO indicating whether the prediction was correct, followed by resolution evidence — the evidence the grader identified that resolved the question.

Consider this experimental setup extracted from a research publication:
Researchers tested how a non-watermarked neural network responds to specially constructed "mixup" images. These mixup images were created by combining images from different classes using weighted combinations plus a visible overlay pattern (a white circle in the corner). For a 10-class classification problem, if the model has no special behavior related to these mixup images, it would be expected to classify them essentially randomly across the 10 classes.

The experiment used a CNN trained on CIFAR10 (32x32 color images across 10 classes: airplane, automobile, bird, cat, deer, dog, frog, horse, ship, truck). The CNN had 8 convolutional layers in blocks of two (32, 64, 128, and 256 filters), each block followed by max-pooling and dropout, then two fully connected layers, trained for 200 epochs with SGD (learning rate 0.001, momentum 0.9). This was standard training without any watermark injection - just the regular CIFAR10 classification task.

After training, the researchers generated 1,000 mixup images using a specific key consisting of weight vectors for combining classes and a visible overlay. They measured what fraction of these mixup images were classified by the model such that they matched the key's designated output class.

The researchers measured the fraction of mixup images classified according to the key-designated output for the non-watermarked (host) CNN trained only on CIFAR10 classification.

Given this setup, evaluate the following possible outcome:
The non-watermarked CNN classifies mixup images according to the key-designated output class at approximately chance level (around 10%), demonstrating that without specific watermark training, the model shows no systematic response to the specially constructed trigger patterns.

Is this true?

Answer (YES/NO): YES